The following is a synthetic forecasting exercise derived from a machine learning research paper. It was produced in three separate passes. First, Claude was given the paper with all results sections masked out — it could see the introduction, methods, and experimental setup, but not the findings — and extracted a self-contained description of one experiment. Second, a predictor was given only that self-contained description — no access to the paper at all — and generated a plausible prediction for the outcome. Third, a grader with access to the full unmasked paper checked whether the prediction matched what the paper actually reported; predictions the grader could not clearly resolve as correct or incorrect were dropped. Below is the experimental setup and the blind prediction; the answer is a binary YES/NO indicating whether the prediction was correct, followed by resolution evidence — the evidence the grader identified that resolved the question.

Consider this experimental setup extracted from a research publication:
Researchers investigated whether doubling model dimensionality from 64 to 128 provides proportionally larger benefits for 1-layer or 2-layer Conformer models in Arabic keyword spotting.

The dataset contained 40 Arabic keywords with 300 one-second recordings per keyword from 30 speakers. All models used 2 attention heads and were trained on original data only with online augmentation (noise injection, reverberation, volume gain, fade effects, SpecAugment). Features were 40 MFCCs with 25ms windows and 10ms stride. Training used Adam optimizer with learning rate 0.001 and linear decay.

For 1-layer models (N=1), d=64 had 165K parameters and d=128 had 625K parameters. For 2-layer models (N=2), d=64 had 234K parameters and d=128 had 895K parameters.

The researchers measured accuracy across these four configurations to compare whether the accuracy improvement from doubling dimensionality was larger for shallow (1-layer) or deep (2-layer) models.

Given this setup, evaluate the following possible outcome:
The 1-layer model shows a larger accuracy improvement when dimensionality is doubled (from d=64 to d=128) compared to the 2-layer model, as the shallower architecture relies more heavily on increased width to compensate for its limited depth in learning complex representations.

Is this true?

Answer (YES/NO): YES